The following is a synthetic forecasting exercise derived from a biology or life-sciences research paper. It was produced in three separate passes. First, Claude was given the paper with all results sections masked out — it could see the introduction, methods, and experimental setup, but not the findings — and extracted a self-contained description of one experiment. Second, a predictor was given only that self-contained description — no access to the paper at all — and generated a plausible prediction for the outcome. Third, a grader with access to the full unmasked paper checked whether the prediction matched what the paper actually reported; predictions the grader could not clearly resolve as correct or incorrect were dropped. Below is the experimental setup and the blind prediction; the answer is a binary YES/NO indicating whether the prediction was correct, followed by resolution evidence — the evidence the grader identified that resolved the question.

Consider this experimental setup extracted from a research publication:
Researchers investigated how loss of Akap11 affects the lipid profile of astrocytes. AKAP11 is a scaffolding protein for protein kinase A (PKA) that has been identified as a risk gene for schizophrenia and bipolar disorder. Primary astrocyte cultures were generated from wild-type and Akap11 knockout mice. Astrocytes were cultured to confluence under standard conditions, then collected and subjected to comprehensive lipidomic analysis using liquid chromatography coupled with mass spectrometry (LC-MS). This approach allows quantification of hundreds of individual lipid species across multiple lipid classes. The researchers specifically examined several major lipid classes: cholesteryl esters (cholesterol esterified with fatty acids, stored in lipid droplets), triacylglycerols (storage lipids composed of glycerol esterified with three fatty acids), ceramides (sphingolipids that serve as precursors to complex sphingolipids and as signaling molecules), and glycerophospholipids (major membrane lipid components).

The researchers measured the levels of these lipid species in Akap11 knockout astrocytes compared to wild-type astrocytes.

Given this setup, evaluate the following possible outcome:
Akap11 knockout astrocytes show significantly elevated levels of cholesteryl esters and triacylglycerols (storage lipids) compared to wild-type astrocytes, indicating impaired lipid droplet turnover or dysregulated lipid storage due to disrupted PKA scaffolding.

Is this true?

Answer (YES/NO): YES